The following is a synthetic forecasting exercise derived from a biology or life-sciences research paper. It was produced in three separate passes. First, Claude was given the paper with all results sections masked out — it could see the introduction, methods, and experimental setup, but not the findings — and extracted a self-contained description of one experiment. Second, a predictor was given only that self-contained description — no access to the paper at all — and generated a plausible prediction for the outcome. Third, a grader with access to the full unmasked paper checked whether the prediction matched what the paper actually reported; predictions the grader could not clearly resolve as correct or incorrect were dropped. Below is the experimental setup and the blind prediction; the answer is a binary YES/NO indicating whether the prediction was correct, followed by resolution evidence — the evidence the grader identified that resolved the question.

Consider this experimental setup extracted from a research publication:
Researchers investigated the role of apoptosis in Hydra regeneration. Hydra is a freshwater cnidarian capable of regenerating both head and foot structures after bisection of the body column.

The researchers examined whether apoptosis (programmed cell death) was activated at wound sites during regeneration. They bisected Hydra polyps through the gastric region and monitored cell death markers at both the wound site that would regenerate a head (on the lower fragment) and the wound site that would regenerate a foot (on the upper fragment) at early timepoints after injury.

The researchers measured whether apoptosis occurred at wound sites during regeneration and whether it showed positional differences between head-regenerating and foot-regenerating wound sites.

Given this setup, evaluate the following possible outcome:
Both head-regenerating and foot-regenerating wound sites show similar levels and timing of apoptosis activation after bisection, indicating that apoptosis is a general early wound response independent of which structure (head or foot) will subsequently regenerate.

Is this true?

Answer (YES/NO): YES